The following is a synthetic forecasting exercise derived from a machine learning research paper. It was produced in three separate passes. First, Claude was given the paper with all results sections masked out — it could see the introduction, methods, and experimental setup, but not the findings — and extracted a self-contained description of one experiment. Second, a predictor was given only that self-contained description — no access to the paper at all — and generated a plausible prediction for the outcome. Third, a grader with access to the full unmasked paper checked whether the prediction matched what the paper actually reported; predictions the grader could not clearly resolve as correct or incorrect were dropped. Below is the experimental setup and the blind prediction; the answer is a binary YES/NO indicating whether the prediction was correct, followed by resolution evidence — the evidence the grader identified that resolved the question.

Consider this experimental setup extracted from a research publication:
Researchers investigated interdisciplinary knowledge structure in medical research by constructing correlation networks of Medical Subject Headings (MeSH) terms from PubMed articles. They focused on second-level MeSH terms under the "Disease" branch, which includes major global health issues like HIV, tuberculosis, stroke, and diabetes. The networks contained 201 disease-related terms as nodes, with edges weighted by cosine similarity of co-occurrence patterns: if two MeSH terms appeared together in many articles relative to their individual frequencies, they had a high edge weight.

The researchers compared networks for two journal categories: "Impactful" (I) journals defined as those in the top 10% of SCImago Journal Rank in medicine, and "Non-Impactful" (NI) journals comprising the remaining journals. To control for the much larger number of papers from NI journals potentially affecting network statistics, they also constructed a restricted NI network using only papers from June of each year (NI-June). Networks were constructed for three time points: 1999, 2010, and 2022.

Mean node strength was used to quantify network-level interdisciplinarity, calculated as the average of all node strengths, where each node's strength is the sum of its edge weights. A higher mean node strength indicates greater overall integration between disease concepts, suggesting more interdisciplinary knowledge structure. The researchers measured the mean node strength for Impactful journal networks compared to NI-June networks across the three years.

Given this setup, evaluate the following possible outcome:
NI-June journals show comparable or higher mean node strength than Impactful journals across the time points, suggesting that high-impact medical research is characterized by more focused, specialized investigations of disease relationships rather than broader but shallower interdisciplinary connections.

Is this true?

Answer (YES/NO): YES